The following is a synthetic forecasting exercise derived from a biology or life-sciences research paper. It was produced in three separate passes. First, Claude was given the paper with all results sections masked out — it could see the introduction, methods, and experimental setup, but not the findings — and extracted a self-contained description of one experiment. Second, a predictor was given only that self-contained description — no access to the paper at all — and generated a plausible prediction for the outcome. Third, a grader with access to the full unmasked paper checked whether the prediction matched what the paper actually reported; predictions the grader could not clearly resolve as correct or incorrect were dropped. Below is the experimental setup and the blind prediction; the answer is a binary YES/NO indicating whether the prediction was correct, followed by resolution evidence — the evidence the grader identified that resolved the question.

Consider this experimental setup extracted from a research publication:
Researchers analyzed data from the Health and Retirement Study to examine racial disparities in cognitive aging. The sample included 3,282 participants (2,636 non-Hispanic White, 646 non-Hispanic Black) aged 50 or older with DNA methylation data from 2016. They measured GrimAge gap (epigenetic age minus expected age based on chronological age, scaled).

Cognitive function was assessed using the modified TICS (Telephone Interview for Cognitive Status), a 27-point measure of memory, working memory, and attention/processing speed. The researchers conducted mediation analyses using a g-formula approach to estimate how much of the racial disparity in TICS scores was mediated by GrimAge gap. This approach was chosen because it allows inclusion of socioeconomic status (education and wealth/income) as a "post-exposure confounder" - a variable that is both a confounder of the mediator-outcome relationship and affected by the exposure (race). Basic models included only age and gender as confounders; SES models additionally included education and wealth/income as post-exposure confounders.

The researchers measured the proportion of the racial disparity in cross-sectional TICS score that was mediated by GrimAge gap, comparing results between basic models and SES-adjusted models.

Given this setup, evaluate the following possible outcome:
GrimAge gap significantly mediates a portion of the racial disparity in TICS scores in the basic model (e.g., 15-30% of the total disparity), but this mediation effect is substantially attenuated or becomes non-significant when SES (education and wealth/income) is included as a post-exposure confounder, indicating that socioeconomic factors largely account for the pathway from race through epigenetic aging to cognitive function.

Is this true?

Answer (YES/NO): NO